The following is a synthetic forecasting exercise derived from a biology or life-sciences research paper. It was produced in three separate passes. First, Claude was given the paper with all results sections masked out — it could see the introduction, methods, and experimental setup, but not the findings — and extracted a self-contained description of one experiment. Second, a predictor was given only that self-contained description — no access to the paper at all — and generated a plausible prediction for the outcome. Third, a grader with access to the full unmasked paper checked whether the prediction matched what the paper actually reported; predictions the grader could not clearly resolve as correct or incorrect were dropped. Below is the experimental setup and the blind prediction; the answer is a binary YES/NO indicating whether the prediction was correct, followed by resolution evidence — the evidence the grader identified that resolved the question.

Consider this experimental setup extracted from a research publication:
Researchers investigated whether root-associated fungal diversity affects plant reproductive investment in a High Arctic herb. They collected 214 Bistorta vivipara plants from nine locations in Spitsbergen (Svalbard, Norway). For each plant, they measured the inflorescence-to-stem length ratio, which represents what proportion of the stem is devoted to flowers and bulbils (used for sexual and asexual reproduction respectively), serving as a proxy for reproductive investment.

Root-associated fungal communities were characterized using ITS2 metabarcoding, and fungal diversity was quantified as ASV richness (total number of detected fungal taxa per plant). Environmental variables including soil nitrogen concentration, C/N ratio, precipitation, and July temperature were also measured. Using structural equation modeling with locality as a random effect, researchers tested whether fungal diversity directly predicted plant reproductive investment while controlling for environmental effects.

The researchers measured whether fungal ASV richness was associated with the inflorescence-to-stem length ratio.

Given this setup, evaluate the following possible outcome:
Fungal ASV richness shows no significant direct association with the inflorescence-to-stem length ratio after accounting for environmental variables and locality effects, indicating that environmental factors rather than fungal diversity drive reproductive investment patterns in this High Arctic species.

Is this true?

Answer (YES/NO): NO